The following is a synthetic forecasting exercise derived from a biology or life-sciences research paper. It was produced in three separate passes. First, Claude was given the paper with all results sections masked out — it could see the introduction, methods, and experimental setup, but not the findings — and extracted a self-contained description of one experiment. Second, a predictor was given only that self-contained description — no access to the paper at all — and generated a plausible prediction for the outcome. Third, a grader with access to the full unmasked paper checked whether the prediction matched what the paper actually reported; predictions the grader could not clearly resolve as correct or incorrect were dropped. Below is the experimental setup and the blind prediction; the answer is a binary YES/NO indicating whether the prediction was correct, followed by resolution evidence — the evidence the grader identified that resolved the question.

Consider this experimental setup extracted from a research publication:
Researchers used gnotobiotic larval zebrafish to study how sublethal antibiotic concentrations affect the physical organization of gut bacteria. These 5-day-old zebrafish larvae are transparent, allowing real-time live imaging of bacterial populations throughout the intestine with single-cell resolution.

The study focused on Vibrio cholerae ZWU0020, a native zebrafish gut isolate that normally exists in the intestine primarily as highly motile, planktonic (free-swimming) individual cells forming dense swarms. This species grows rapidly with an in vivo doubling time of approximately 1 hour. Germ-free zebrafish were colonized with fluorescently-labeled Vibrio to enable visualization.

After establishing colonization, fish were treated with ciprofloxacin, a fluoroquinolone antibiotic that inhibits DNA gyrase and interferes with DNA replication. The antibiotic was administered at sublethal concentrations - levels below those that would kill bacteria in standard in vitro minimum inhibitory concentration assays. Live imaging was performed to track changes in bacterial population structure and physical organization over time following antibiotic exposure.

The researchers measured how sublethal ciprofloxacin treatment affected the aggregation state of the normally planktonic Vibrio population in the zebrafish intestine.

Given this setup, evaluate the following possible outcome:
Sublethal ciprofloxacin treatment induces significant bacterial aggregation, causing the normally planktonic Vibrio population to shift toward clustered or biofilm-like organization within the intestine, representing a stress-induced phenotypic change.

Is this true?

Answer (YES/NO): YES